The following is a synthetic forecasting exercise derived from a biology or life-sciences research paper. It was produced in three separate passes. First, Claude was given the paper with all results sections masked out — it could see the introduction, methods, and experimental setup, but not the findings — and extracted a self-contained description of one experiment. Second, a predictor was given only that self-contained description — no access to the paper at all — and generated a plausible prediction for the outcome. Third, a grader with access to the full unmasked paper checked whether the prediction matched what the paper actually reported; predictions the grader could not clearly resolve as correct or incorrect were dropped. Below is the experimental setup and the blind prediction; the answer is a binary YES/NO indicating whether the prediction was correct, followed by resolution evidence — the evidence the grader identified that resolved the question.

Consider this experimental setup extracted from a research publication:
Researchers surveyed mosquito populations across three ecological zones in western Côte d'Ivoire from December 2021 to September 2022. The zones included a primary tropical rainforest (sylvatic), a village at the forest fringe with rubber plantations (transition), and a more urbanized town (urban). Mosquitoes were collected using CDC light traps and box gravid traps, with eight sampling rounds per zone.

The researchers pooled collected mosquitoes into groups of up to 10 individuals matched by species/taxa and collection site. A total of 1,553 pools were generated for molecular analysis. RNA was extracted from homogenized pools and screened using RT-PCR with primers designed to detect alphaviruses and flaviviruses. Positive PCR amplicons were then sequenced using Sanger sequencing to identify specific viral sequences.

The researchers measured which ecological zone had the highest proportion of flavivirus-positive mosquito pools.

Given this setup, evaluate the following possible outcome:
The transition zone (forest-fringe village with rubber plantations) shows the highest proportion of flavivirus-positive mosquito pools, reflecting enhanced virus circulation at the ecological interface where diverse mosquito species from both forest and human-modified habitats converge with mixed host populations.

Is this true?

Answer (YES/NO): YES